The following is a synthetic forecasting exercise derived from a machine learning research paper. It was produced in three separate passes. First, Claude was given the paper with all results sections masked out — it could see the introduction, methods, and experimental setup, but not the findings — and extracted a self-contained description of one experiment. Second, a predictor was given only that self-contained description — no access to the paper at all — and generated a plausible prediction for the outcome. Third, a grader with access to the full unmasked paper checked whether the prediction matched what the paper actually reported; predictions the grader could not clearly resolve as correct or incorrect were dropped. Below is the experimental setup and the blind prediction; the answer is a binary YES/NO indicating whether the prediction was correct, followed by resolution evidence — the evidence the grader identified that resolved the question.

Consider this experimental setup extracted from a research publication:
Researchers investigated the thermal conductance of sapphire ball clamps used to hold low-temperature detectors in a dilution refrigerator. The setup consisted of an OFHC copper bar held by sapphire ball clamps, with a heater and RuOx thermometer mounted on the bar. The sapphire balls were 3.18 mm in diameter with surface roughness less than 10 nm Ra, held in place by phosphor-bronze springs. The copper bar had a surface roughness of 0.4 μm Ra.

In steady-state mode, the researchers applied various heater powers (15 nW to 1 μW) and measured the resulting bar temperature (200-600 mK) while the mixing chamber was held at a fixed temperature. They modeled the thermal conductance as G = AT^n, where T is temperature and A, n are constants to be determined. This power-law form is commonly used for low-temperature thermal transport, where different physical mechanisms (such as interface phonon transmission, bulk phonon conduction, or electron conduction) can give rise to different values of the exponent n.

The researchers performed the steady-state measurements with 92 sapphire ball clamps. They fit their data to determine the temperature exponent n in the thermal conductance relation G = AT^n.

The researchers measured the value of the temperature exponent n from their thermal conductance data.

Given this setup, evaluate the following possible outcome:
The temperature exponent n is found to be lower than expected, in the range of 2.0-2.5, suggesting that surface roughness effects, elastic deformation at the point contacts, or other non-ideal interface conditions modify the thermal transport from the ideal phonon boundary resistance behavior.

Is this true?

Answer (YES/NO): NO